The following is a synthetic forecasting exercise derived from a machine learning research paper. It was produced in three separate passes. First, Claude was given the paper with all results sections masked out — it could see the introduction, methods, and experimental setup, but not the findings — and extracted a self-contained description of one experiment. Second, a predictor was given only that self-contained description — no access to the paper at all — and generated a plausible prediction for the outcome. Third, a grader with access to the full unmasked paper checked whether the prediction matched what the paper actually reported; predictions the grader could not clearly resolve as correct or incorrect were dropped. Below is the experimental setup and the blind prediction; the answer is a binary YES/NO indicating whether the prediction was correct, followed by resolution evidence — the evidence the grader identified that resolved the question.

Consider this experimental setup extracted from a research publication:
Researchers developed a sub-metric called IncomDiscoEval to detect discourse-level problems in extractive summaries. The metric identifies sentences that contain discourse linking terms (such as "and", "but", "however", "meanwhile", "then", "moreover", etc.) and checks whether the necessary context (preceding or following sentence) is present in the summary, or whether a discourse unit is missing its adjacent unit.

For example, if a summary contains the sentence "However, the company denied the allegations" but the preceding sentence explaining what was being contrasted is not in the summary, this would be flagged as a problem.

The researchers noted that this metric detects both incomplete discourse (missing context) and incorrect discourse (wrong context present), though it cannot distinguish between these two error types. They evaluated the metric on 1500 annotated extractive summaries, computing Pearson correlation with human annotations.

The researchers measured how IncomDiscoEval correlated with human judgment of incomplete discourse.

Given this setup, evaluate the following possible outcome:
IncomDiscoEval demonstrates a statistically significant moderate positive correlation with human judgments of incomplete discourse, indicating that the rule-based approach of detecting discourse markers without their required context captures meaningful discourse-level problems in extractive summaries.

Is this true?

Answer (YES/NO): NO